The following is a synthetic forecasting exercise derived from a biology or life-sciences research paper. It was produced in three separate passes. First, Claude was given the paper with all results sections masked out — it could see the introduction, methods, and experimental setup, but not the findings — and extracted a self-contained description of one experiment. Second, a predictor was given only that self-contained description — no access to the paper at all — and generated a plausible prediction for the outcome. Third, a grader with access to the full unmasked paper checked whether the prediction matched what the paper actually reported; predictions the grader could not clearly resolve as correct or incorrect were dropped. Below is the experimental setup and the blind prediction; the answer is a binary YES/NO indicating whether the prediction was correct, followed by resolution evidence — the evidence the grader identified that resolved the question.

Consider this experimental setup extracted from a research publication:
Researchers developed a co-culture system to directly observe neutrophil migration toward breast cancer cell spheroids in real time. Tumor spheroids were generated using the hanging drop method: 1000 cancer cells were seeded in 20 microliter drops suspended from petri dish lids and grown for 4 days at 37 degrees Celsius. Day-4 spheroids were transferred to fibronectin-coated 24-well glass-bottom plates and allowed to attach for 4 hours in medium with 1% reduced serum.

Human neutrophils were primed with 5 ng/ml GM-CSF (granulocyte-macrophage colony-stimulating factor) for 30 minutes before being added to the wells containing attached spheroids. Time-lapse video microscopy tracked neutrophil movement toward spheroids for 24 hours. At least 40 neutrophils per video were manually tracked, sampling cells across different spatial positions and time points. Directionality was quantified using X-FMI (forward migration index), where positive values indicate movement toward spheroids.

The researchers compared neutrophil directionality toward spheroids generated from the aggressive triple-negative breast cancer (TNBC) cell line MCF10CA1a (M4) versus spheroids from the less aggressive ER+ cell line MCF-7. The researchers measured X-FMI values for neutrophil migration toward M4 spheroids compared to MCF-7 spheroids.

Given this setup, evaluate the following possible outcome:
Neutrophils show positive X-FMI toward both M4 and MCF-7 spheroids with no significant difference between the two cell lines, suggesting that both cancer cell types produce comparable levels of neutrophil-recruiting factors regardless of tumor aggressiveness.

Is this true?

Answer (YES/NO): NO